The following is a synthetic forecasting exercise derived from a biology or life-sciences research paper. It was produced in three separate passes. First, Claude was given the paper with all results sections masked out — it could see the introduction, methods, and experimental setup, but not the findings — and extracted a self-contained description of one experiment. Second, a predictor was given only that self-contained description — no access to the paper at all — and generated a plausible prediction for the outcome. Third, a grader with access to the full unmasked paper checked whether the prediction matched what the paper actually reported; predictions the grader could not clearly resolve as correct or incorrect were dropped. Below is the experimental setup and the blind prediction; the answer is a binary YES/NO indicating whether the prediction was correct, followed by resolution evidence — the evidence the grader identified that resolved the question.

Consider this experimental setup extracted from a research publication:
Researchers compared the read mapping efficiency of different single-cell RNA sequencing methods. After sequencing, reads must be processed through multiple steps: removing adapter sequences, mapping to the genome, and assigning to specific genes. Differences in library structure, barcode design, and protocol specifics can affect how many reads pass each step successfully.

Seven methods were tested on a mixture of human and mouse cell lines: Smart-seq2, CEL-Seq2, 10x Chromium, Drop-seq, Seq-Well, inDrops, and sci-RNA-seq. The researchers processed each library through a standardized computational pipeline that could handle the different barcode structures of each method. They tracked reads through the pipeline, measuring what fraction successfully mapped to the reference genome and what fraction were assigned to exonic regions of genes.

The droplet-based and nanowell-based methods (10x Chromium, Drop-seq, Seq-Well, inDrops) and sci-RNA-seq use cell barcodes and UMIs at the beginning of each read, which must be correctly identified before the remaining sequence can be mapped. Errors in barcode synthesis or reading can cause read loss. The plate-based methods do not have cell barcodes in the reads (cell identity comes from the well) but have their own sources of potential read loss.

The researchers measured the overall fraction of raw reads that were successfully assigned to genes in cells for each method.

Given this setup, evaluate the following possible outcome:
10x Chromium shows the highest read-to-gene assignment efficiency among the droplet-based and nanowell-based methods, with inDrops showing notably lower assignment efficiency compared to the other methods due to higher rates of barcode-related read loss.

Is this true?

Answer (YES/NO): NO